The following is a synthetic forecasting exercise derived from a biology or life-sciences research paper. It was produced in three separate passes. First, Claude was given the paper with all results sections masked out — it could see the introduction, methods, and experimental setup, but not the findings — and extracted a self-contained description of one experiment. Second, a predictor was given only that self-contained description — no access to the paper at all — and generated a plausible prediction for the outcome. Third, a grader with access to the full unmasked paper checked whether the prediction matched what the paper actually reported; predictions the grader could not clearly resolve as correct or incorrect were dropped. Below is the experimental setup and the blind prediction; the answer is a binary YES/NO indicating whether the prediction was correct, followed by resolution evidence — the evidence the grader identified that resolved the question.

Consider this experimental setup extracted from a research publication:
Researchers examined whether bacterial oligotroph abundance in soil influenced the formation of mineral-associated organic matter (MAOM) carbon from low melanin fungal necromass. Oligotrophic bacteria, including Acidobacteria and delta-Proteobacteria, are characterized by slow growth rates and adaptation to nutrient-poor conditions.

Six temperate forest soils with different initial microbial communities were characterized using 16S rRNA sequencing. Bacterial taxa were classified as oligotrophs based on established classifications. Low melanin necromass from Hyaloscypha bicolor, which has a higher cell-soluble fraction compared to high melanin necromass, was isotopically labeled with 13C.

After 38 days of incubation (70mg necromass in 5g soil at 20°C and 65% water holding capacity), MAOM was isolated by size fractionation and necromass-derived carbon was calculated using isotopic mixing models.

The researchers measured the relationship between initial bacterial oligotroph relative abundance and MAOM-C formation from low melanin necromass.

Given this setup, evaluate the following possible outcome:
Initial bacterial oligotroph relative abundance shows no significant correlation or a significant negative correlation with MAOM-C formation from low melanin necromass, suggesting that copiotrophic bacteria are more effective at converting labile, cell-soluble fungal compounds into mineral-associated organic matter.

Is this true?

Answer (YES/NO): NO